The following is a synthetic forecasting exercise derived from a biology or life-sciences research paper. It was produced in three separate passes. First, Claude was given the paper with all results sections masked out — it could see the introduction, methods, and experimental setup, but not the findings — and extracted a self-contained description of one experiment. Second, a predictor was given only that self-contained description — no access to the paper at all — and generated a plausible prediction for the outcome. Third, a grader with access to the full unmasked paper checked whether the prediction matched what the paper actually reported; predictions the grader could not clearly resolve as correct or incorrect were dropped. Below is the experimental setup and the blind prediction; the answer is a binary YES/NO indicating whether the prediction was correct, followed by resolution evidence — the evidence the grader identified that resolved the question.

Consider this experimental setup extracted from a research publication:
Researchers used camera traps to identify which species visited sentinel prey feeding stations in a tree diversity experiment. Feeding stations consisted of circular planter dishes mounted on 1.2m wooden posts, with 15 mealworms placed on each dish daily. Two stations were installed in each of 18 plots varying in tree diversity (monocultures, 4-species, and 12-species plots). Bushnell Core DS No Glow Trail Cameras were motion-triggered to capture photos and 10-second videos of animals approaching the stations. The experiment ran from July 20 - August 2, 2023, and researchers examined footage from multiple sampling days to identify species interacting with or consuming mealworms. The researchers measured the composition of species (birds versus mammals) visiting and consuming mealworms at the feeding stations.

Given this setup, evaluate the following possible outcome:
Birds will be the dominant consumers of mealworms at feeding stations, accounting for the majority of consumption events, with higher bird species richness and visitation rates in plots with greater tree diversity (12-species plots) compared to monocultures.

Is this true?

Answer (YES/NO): NO